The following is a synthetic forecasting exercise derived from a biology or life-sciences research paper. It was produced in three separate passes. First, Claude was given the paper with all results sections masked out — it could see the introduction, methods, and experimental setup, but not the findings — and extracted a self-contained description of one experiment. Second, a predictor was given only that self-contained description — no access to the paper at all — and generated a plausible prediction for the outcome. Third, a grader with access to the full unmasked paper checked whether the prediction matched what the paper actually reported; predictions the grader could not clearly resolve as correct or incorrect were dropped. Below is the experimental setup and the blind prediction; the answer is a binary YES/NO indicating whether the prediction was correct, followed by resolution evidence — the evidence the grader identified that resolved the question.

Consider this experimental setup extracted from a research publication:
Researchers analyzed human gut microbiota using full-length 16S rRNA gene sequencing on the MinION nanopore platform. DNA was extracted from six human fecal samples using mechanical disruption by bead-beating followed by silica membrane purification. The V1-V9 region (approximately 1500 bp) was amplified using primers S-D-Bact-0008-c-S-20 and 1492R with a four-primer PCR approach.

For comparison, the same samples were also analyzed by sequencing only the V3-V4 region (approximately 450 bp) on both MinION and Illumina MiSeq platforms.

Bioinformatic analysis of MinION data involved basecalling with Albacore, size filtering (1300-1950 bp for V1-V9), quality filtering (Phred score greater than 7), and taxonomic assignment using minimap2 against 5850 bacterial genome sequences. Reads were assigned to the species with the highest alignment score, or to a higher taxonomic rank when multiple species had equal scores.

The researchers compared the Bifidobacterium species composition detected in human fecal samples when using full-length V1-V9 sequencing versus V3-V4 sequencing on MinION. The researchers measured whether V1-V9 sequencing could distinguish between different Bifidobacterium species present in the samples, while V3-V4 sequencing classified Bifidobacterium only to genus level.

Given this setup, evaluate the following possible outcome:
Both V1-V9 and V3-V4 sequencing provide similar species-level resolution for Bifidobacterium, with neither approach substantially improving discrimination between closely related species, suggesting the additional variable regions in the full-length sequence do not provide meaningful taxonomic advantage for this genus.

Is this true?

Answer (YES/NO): NO